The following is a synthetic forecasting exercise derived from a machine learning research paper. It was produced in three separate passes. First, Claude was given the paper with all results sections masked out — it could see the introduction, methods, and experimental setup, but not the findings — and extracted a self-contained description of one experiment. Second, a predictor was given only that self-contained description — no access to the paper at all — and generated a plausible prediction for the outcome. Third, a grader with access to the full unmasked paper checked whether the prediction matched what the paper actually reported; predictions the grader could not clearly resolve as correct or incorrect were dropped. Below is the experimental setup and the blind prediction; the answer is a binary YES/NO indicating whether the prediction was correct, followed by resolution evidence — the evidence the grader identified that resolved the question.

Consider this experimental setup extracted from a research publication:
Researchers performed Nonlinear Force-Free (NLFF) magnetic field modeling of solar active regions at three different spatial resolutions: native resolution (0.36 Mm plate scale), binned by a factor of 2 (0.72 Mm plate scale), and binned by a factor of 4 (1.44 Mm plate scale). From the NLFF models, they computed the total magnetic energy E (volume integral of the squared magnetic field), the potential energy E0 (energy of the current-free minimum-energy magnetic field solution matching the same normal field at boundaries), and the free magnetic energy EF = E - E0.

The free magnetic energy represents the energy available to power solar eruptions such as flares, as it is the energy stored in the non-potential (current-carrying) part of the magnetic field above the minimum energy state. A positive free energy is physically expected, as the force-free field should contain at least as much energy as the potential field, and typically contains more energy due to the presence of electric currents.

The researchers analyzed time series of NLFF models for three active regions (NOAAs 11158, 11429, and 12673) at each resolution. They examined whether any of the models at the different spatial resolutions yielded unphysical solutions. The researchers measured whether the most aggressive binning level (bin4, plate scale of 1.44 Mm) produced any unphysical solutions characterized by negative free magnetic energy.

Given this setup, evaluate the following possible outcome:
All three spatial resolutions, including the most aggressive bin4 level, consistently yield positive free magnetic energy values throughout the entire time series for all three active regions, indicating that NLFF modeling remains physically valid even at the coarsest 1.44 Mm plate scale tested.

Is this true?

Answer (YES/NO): NO